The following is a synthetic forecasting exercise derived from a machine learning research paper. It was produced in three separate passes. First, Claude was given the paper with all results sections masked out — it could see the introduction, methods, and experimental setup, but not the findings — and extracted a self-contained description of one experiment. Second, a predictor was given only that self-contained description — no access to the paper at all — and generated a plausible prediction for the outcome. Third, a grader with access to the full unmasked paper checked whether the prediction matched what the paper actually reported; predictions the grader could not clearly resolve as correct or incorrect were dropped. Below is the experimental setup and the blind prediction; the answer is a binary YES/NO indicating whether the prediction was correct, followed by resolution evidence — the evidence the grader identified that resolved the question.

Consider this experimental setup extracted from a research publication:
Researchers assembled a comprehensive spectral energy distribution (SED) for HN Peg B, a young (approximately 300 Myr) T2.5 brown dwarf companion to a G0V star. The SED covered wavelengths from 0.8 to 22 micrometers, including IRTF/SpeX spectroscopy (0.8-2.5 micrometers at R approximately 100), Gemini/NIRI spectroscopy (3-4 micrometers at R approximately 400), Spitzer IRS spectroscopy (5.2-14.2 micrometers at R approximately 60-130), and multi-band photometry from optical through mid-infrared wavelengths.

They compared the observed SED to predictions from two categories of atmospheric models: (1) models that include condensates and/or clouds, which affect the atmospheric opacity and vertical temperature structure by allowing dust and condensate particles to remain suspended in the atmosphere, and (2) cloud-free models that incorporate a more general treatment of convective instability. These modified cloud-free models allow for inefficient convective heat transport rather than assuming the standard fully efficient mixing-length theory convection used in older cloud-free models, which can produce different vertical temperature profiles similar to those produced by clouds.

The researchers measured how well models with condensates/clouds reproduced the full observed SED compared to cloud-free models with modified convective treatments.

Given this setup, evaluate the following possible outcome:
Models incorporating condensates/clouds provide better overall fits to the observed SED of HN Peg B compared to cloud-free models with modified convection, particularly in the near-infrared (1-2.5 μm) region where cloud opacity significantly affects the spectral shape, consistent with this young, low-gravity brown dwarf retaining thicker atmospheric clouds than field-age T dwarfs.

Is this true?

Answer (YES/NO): NO